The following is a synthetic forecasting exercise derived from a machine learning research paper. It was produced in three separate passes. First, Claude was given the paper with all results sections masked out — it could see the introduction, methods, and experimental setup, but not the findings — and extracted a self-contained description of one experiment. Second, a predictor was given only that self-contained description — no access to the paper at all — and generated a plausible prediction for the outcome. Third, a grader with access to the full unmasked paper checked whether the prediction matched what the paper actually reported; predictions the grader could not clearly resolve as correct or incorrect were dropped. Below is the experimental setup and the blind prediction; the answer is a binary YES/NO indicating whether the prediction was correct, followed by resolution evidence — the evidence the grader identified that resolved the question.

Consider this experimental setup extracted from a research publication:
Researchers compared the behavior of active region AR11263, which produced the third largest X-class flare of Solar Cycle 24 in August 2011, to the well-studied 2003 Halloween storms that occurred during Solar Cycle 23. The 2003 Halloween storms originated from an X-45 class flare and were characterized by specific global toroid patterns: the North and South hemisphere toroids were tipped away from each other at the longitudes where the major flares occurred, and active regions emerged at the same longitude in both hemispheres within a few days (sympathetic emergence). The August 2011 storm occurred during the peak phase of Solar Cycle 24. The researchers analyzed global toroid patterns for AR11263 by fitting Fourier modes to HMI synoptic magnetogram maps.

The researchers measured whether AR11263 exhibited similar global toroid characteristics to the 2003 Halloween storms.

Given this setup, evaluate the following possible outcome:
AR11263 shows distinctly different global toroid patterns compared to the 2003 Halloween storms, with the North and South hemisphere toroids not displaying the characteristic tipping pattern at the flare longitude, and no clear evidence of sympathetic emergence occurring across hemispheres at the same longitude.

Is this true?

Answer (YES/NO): NO